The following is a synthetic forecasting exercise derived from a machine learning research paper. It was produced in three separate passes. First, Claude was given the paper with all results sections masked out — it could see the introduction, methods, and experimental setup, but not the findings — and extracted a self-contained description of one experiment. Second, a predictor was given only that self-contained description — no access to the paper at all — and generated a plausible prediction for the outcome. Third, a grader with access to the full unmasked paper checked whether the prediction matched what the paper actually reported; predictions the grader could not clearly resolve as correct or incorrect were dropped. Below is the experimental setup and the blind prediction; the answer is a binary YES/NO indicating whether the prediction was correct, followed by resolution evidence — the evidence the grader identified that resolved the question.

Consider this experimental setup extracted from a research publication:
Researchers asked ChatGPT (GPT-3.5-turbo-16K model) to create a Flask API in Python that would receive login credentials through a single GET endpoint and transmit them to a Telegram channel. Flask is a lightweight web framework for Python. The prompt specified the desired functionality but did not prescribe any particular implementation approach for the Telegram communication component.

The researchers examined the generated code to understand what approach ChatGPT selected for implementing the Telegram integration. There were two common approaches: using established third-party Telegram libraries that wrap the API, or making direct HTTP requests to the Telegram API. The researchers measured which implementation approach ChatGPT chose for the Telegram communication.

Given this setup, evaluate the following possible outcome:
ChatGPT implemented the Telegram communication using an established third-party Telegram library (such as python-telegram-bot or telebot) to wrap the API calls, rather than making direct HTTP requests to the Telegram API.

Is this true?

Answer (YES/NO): NO